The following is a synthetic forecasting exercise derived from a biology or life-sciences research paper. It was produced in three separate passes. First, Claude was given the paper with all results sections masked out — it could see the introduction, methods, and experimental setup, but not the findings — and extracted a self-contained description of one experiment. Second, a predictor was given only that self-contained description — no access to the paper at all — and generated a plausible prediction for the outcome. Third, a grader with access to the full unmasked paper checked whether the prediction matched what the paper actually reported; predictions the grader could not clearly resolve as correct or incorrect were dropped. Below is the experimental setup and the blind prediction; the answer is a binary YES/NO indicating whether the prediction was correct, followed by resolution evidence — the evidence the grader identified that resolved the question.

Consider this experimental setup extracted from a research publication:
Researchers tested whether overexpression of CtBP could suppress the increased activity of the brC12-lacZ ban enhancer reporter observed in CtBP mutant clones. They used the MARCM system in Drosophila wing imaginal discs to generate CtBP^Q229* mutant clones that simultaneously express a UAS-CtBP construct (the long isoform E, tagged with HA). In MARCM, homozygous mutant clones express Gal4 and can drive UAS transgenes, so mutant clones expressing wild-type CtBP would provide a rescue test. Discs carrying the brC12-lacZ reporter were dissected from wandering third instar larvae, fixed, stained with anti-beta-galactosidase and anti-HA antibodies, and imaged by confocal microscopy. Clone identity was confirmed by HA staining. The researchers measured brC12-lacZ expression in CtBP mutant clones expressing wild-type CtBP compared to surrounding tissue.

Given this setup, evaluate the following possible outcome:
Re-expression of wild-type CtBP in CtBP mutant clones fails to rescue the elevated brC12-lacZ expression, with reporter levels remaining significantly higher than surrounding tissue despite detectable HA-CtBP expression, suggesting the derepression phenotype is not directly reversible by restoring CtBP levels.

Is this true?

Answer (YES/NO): NO